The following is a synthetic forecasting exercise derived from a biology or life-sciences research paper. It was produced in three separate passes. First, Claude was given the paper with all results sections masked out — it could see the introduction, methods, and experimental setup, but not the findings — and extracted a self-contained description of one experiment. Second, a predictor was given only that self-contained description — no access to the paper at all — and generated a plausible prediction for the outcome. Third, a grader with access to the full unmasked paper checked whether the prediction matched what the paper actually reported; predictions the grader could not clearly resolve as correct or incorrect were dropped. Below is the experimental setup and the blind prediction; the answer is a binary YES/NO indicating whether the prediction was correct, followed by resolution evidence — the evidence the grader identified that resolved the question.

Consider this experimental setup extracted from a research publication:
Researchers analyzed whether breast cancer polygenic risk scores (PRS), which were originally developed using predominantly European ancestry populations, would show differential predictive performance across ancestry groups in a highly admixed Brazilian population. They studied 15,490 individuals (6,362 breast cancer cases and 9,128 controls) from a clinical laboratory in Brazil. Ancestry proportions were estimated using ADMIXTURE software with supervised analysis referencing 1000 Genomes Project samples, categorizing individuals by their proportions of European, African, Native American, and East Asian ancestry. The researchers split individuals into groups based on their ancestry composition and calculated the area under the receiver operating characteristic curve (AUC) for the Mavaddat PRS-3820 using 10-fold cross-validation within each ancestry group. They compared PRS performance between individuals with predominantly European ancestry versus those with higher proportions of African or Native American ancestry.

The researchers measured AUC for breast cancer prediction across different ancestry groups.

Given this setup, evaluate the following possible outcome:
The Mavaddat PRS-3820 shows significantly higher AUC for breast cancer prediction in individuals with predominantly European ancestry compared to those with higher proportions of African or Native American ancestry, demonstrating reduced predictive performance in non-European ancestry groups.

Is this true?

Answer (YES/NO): NO